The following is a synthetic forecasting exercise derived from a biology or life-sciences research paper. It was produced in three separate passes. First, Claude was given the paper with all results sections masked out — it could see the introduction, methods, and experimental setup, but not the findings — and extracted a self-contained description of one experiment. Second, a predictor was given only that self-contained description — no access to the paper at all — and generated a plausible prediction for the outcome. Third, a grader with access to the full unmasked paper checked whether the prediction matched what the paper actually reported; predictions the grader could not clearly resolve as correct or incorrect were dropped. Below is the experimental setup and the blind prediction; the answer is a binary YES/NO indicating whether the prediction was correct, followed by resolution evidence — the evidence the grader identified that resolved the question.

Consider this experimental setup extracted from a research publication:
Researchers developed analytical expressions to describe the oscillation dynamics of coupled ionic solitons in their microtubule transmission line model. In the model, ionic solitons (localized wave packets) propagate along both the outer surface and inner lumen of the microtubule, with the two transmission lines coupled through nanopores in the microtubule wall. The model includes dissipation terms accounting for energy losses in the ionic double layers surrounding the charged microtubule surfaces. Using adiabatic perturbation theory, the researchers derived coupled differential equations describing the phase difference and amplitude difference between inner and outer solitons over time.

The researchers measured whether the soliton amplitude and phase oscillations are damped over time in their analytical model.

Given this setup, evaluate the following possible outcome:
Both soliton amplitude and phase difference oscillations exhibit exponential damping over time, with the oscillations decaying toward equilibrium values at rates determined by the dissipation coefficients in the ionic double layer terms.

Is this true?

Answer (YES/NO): YES